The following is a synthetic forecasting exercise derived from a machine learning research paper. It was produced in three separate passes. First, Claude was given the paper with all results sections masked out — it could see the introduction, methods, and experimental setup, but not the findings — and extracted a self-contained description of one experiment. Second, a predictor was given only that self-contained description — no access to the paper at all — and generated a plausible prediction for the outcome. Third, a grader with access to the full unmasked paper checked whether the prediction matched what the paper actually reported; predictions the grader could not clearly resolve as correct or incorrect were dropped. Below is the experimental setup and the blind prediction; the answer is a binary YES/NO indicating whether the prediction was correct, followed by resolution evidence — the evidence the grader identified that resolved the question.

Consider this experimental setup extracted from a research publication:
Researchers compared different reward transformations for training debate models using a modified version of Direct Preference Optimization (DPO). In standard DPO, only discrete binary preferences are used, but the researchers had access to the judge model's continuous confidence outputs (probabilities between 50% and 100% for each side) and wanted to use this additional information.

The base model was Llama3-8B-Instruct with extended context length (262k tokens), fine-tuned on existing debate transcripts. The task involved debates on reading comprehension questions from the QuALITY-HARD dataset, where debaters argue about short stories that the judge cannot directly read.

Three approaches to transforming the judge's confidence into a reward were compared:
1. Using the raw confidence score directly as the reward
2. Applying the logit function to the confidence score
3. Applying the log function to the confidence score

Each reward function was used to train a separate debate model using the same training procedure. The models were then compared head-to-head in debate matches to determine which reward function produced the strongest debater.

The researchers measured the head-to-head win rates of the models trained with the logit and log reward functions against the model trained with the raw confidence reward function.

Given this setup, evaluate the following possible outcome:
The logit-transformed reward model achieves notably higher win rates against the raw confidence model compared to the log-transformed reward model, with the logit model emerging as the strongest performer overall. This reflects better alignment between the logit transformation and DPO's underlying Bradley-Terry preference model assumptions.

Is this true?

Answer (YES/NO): NO